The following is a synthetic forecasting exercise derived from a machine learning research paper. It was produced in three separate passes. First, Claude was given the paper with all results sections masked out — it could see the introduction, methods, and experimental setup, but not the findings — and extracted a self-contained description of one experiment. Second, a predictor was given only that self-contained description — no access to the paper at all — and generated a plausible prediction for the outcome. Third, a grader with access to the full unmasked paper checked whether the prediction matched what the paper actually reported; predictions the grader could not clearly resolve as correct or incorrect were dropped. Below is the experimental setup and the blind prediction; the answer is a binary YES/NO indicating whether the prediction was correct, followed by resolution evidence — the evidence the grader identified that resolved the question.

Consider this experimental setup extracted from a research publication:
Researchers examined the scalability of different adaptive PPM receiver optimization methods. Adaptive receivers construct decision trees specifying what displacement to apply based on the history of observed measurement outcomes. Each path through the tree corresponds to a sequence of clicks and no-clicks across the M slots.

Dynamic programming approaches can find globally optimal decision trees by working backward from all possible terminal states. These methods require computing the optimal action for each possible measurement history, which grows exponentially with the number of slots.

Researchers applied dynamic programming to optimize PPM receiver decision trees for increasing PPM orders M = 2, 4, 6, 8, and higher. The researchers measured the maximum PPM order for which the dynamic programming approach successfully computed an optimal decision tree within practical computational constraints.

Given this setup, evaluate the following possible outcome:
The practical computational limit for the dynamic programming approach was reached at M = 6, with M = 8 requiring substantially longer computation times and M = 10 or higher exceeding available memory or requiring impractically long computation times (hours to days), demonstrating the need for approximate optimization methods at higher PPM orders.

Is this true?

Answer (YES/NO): NO